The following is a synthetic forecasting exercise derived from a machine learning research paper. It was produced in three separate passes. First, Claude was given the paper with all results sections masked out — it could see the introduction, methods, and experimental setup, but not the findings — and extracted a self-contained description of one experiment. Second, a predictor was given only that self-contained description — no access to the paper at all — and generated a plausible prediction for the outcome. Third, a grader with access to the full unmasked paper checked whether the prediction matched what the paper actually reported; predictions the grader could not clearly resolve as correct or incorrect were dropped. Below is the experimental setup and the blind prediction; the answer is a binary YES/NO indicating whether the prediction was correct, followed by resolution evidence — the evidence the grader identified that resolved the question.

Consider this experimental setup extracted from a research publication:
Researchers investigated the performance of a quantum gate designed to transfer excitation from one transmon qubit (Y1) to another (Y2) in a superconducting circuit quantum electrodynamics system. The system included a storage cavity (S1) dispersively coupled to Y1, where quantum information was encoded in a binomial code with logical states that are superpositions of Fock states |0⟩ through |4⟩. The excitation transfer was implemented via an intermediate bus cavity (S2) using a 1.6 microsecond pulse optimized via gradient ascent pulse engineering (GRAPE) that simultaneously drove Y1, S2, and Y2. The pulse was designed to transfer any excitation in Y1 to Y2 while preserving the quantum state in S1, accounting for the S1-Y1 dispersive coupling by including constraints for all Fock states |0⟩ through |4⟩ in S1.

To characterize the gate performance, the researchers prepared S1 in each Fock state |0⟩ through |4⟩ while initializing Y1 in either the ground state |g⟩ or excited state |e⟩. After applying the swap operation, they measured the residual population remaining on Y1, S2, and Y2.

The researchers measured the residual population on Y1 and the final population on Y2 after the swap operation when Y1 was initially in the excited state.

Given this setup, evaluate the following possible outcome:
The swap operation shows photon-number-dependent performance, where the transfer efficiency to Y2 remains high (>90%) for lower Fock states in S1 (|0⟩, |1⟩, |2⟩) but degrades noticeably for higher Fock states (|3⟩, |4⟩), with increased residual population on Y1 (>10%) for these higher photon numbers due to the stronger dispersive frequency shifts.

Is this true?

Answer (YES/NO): NO